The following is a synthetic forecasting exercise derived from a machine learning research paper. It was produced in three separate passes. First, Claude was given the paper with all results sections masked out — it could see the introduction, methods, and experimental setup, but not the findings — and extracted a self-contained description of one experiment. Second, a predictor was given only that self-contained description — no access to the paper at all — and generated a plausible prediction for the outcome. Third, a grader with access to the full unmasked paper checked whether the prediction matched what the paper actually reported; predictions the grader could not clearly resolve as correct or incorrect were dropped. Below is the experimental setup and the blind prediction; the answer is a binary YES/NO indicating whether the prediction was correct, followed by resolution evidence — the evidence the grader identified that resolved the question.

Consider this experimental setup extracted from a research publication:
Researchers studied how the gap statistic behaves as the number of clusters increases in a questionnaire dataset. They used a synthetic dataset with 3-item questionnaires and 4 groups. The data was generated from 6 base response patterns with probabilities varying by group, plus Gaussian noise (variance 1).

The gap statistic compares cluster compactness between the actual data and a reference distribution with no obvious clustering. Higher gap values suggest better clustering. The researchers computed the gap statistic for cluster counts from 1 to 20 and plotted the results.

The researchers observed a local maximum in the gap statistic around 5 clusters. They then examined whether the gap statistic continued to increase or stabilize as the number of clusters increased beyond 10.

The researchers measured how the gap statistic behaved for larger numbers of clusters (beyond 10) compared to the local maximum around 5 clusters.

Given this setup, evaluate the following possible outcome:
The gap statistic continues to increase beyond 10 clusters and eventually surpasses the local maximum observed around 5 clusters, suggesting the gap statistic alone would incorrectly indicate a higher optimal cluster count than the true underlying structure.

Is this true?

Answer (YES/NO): YES